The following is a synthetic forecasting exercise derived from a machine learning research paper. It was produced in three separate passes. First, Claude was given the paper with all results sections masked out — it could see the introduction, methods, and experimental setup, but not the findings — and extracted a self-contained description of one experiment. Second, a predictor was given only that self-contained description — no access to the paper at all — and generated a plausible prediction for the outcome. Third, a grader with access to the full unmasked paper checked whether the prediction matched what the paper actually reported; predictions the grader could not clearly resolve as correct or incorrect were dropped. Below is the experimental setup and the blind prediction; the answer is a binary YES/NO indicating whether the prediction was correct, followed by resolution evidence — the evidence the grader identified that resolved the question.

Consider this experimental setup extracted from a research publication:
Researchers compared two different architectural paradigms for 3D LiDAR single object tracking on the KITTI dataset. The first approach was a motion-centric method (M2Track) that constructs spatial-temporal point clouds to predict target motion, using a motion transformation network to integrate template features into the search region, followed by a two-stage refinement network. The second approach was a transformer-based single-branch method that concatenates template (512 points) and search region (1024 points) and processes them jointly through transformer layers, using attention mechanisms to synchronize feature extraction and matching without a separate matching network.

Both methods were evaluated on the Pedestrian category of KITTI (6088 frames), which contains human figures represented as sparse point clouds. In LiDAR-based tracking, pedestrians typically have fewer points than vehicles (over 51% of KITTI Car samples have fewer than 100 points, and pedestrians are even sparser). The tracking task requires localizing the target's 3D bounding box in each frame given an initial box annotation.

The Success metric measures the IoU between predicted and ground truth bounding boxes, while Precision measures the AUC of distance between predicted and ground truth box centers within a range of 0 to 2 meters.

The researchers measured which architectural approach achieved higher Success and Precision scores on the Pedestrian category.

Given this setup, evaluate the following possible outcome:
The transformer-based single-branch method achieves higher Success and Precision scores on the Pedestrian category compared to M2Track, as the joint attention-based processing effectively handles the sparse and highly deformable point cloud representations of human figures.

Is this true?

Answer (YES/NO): NO